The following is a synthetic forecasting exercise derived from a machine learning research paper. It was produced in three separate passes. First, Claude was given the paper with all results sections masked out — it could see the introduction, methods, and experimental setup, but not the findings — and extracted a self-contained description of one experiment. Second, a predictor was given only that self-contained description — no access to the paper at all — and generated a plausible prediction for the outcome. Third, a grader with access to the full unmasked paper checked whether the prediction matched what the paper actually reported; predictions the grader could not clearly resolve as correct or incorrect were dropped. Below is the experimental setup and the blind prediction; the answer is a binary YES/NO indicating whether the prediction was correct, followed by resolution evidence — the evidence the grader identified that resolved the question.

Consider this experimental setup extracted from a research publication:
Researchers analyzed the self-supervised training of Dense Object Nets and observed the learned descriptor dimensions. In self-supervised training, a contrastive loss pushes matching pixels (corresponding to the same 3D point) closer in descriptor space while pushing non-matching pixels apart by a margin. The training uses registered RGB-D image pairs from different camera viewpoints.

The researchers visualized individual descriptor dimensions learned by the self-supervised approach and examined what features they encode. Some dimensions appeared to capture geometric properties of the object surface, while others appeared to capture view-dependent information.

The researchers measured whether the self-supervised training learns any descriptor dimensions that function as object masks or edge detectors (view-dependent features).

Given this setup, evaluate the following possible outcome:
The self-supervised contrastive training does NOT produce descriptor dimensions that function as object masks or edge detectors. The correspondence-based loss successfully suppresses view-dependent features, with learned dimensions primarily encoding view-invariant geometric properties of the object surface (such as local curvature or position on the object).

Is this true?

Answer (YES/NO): NO